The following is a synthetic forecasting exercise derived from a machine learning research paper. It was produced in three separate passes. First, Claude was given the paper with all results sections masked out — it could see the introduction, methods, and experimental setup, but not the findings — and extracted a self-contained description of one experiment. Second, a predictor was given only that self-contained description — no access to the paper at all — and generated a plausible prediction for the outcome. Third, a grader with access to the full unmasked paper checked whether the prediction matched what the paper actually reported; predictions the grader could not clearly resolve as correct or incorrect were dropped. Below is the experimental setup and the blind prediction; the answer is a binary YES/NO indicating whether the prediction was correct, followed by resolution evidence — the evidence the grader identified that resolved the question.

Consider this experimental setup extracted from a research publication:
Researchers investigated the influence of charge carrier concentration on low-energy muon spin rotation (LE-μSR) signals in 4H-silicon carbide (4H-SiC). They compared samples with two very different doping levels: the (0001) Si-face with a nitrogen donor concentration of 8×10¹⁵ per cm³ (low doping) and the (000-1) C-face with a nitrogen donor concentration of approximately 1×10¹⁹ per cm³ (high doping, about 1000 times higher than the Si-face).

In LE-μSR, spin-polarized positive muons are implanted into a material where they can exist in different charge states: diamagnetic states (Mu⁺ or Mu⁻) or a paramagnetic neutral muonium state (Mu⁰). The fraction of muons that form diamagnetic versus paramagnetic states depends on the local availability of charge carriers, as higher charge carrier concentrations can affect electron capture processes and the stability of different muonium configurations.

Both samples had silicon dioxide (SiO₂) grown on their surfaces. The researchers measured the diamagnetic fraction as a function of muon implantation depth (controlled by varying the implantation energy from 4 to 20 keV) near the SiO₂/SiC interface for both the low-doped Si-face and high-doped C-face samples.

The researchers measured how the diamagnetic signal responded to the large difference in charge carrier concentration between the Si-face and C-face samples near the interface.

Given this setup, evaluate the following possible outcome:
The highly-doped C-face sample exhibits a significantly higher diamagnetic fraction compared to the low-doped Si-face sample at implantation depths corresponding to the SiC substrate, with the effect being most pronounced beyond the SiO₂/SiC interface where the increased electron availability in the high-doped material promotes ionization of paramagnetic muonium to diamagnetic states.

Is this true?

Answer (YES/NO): NO